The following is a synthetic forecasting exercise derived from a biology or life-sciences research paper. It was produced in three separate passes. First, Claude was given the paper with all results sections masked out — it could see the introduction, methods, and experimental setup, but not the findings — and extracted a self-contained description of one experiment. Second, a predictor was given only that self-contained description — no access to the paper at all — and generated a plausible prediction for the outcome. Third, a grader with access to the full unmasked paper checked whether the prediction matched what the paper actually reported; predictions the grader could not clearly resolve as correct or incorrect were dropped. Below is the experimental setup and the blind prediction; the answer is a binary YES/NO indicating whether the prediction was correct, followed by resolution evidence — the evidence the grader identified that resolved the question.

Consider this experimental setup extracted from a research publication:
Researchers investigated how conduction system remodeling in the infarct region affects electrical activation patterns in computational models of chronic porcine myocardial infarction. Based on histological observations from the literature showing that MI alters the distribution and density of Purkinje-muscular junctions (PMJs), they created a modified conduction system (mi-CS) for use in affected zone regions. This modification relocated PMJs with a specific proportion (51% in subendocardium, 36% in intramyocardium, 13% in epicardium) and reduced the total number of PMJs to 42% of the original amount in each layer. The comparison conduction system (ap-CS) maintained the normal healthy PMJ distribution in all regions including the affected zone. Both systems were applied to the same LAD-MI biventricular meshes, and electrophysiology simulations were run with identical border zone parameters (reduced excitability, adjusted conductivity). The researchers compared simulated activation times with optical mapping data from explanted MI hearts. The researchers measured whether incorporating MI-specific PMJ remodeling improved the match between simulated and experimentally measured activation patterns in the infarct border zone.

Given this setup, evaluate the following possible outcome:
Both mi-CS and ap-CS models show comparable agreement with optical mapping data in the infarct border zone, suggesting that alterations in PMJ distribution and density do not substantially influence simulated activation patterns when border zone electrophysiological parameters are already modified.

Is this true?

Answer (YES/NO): YES